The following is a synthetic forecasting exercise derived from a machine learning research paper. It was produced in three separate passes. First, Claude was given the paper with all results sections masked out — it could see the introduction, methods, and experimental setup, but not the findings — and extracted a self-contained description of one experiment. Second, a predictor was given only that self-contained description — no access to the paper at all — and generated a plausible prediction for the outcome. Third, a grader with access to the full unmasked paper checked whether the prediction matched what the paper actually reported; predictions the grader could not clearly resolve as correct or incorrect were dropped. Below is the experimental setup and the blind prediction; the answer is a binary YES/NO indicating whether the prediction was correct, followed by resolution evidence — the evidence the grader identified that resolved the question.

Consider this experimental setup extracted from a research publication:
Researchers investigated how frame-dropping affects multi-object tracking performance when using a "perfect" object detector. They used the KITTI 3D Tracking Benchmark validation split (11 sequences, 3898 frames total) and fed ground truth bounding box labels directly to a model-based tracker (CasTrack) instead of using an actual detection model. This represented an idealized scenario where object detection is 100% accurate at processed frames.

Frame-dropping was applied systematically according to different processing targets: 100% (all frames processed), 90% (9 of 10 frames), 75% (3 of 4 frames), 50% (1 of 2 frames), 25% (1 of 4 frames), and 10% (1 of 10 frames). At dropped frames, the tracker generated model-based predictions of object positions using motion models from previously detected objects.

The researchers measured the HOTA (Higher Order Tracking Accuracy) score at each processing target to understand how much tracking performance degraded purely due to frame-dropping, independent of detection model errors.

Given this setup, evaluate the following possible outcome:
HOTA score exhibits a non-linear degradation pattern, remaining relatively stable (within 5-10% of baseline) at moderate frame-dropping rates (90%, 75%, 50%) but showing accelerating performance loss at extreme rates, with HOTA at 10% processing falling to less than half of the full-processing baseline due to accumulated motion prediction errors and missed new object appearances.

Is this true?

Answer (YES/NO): NO